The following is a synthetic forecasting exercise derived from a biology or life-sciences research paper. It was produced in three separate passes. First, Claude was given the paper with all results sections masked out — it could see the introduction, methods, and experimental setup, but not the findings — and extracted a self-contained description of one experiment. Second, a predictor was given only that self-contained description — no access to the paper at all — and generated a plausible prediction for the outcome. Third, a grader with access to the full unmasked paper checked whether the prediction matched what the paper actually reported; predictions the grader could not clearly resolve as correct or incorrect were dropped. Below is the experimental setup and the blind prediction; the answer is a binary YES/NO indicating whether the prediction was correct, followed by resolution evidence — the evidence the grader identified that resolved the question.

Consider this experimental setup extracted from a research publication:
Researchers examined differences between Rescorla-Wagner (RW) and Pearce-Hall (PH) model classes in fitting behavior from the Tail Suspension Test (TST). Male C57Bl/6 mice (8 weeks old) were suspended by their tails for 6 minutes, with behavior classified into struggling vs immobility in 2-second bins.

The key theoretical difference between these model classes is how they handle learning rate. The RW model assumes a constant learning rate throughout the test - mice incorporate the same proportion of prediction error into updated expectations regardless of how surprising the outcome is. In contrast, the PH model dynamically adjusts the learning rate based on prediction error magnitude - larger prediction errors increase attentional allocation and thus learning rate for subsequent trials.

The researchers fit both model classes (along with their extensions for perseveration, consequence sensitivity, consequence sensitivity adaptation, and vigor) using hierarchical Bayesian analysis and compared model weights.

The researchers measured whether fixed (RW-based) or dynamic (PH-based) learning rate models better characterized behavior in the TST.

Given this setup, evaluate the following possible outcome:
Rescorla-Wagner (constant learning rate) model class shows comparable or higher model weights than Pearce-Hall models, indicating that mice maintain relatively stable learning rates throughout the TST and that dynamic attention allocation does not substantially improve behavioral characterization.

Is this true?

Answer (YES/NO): NO